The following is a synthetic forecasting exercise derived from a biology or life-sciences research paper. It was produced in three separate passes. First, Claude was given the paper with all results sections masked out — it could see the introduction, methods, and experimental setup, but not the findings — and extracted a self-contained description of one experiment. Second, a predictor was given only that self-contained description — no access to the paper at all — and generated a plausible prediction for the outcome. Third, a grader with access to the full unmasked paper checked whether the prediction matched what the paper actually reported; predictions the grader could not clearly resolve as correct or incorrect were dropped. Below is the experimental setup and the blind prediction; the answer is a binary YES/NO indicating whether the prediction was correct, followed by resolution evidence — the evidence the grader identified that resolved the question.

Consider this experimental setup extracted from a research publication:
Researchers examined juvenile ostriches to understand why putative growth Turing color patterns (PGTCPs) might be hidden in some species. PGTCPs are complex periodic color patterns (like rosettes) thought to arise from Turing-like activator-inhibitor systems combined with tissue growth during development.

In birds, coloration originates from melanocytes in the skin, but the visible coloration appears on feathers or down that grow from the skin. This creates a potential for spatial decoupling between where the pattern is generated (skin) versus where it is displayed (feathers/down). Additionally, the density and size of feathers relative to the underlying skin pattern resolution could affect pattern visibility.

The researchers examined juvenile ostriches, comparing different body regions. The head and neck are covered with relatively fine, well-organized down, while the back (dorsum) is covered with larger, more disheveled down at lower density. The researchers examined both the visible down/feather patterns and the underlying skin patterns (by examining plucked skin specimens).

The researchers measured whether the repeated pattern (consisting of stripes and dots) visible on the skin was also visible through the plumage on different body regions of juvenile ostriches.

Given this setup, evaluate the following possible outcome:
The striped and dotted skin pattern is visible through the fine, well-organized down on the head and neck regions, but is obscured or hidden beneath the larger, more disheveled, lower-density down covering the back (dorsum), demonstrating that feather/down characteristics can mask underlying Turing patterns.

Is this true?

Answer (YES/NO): YES